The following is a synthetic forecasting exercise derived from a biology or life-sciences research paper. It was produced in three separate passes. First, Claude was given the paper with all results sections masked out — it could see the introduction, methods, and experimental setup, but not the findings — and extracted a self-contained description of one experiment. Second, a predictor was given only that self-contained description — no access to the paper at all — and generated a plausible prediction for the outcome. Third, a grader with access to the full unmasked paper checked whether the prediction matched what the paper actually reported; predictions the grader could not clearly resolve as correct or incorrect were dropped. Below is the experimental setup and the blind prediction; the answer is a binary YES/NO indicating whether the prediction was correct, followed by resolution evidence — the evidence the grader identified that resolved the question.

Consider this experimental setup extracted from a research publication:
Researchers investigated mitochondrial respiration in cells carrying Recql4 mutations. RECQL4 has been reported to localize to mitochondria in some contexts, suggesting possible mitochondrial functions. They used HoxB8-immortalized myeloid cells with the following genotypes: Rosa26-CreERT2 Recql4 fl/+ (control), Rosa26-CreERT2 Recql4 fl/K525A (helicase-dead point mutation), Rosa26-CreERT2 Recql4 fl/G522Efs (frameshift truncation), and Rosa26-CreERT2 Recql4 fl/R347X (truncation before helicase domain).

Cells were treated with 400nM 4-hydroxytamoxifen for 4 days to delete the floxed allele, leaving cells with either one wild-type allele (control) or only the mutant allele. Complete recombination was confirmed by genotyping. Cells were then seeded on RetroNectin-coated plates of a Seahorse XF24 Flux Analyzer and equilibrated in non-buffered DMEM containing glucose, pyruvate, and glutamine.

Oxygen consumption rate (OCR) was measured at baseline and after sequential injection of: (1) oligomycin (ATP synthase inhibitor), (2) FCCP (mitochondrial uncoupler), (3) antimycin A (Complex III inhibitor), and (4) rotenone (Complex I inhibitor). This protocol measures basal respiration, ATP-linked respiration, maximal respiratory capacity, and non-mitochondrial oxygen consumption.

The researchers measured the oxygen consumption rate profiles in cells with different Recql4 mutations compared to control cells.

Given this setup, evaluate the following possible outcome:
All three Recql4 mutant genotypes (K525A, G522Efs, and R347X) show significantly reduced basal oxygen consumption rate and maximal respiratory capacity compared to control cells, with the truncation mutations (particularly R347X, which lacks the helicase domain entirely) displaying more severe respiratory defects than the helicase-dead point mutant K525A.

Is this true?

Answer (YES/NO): NO